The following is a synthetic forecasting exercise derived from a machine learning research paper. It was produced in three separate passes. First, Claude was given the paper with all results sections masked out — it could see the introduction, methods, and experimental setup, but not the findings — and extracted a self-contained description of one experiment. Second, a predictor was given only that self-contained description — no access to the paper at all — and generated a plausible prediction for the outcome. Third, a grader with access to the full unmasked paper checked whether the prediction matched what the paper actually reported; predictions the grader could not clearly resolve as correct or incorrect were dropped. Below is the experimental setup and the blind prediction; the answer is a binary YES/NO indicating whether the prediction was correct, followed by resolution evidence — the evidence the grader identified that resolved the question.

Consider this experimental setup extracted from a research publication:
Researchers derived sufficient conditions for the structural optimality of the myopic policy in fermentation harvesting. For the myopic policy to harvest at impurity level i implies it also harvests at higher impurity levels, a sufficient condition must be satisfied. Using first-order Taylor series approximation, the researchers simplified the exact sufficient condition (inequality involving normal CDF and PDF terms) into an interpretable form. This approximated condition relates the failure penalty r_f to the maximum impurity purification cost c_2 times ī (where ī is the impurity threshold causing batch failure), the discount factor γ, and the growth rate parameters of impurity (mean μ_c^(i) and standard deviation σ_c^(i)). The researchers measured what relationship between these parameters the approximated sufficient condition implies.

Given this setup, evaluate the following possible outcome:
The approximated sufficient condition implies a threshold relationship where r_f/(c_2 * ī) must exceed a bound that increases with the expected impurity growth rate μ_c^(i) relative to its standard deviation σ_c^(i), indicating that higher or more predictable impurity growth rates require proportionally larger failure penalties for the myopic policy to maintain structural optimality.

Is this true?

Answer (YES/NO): NO